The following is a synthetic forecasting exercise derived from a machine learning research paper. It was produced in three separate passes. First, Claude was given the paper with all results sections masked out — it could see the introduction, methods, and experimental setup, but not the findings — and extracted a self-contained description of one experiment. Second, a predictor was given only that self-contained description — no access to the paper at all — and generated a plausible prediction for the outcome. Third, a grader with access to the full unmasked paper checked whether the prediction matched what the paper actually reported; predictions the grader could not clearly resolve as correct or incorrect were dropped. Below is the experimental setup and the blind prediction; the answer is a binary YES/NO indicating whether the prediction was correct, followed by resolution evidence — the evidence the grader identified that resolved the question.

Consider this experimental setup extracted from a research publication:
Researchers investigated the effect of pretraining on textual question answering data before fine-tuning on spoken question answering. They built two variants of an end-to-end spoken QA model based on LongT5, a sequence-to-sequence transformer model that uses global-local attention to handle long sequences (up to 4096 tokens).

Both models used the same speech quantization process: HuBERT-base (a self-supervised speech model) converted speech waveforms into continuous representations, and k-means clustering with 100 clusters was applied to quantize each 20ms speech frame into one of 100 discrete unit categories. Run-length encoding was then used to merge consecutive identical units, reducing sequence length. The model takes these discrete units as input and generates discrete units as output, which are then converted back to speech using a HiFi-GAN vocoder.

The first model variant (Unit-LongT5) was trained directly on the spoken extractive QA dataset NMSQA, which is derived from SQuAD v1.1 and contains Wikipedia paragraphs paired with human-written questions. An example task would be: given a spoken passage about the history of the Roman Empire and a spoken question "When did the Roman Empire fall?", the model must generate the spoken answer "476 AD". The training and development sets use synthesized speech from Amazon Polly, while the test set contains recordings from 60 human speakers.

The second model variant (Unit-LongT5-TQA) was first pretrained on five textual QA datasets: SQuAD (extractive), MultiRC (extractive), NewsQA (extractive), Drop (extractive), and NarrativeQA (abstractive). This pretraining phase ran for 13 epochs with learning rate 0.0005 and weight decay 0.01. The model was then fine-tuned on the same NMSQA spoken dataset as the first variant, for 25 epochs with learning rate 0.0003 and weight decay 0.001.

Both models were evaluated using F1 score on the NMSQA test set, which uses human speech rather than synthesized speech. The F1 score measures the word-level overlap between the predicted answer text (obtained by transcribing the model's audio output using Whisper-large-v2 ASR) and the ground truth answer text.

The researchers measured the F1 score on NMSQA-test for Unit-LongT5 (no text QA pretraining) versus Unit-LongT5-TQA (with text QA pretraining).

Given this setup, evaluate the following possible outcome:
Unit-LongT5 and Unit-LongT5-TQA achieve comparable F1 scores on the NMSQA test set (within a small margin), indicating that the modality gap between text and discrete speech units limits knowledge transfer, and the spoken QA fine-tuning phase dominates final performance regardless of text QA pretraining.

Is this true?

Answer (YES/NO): NO